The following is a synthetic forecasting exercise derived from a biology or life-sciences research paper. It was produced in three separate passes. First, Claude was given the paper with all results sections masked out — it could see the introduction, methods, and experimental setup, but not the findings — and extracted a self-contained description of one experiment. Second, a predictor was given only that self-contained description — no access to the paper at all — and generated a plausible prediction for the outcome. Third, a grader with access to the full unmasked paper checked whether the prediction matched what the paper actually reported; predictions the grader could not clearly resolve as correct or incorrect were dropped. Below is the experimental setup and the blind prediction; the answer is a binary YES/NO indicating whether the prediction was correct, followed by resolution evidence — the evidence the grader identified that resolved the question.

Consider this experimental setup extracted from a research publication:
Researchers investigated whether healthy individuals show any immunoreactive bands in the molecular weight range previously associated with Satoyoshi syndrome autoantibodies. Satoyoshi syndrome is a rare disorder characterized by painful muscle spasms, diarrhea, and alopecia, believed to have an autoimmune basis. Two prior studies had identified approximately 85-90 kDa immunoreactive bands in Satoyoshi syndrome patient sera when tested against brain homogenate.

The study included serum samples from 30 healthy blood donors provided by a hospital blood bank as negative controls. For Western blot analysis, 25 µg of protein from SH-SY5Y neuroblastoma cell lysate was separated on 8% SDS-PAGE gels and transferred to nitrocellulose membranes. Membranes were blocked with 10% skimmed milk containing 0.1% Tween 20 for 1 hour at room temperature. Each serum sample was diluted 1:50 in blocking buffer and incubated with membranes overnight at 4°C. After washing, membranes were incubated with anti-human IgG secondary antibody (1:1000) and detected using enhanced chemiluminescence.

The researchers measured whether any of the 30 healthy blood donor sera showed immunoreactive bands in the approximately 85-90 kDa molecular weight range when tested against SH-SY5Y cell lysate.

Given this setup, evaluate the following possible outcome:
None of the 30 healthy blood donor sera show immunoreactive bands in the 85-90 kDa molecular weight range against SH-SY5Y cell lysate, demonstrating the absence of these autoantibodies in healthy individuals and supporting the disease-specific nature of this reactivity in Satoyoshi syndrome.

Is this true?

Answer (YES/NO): YES